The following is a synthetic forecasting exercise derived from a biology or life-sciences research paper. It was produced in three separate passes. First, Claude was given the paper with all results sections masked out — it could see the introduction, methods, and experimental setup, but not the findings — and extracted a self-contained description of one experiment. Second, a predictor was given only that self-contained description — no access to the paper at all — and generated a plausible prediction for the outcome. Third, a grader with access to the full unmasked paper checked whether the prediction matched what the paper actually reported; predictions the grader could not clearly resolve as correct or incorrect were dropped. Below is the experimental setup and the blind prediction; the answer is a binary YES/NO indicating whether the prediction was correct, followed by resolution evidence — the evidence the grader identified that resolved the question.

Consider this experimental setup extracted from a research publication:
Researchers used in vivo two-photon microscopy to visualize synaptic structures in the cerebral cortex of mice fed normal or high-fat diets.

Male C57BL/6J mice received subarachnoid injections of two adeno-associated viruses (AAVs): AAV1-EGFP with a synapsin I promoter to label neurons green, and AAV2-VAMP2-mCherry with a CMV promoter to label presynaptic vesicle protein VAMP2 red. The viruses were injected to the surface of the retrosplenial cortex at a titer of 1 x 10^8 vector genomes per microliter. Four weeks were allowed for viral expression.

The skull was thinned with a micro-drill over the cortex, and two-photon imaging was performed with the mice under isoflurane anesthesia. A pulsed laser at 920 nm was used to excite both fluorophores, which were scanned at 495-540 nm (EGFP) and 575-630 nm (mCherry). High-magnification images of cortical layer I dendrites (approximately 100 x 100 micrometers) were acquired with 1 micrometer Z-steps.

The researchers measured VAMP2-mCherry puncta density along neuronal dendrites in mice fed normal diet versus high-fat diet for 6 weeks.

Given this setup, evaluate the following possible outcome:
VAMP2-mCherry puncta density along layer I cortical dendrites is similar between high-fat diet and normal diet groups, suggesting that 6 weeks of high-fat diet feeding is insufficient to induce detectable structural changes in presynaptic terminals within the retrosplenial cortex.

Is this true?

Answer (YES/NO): NO